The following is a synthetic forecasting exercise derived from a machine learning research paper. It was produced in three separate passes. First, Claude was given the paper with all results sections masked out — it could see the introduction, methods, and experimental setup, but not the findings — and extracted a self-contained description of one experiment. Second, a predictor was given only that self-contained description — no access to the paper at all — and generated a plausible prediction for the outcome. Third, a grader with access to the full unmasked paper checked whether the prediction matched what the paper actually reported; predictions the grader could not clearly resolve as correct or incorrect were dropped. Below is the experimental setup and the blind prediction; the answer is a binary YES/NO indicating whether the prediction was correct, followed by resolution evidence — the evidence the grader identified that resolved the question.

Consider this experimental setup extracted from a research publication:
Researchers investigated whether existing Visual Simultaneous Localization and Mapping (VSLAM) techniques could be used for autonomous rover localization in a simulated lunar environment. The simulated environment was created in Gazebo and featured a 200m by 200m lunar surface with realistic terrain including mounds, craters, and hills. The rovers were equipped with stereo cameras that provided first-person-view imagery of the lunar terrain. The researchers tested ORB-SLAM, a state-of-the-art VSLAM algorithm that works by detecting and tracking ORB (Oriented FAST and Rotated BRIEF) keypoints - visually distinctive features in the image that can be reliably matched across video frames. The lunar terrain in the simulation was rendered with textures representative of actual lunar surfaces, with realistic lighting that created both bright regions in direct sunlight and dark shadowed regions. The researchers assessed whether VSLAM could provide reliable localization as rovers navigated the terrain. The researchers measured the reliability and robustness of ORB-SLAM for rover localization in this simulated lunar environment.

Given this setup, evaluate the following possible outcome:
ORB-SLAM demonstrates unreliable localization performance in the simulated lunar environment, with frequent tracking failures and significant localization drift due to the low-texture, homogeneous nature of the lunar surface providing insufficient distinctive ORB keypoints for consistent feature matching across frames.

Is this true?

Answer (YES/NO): YES